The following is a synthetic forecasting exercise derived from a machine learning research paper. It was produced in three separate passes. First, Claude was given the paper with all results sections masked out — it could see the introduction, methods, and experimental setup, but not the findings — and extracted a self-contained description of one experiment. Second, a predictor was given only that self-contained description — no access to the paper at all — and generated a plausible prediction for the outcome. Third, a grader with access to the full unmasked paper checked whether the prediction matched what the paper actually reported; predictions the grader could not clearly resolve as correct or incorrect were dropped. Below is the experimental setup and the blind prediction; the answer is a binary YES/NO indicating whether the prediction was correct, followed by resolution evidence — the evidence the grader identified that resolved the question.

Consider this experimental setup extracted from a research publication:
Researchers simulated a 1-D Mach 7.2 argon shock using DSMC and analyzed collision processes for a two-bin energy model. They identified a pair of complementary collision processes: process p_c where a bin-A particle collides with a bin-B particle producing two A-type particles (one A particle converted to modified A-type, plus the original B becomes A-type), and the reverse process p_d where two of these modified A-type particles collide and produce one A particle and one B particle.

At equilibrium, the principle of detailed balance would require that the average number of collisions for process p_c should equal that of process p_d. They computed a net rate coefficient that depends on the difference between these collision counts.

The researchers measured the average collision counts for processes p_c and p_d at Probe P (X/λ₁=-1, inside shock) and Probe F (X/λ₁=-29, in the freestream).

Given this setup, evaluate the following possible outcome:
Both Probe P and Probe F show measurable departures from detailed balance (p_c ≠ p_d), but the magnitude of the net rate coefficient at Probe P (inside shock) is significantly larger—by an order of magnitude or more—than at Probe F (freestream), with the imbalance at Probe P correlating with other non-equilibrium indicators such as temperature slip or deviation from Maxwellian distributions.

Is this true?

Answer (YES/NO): NO